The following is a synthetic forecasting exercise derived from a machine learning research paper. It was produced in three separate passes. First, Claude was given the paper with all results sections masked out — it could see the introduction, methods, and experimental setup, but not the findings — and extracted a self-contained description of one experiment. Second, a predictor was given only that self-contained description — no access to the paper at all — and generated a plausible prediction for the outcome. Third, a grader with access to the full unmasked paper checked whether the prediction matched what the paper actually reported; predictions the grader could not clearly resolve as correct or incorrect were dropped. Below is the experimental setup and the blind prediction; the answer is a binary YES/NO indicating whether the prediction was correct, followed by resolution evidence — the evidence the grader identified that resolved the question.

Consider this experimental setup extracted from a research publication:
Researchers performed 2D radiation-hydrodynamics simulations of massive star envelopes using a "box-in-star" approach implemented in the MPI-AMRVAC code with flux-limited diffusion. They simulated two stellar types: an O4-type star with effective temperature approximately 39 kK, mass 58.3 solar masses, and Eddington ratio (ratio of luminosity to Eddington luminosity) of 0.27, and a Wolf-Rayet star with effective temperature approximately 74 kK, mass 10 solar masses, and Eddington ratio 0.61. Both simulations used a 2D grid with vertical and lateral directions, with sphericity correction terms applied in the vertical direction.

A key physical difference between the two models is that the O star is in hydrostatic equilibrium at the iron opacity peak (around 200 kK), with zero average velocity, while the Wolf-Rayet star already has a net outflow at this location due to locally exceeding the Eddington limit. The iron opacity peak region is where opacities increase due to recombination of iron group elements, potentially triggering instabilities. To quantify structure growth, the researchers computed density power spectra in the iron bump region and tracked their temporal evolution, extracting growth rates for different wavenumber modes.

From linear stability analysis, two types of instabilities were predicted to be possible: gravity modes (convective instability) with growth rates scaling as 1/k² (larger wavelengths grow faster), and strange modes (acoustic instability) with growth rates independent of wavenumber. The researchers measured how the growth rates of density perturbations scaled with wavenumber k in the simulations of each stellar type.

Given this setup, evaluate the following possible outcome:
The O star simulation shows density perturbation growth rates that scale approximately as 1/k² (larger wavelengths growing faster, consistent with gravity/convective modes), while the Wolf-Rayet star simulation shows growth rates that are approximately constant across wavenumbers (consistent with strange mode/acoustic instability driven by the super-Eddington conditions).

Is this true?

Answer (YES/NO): NO